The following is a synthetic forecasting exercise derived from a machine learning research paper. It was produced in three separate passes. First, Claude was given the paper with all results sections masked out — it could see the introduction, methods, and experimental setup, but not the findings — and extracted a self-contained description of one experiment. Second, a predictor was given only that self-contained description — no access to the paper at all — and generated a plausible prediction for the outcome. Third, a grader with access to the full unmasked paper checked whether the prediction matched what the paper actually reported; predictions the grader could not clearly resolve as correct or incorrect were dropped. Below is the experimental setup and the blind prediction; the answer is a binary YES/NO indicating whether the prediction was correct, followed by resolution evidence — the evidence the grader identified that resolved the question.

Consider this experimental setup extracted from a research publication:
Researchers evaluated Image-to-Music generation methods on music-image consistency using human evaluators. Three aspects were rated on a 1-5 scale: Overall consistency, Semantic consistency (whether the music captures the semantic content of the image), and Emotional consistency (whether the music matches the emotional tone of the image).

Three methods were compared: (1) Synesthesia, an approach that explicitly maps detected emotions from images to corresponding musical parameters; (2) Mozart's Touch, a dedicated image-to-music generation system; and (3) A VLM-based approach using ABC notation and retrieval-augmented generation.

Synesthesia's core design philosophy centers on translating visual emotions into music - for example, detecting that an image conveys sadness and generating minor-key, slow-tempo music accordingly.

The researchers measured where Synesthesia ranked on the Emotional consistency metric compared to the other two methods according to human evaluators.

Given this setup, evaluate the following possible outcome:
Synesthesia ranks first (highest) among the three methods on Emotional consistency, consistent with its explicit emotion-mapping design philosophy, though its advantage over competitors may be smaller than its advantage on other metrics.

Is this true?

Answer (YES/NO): NO